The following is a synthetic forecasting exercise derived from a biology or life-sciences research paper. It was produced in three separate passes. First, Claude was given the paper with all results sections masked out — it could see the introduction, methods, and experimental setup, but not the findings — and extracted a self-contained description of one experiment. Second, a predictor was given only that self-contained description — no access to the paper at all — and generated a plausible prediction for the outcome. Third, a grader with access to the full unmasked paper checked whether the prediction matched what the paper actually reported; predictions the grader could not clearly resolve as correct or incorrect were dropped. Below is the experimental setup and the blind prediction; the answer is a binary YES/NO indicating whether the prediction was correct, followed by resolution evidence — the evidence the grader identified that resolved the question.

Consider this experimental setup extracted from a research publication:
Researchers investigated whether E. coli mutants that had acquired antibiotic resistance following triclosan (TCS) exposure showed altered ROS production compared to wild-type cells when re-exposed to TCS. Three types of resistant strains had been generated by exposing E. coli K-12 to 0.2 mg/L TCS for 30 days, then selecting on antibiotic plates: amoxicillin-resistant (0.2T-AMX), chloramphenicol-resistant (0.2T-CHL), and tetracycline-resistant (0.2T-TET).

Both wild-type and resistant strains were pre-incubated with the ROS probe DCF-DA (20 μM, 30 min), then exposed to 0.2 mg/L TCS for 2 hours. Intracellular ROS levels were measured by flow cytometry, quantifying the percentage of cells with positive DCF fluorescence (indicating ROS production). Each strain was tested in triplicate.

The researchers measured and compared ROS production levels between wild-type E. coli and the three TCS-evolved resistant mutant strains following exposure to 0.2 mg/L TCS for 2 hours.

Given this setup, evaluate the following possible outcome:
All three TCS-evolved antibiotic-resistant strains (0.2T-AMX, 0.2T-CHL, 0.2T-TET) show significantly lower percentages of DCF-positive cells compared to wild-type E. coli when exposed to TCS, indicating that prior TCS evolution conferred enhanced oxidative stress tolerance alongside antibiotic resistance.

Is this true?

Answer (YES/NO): YES